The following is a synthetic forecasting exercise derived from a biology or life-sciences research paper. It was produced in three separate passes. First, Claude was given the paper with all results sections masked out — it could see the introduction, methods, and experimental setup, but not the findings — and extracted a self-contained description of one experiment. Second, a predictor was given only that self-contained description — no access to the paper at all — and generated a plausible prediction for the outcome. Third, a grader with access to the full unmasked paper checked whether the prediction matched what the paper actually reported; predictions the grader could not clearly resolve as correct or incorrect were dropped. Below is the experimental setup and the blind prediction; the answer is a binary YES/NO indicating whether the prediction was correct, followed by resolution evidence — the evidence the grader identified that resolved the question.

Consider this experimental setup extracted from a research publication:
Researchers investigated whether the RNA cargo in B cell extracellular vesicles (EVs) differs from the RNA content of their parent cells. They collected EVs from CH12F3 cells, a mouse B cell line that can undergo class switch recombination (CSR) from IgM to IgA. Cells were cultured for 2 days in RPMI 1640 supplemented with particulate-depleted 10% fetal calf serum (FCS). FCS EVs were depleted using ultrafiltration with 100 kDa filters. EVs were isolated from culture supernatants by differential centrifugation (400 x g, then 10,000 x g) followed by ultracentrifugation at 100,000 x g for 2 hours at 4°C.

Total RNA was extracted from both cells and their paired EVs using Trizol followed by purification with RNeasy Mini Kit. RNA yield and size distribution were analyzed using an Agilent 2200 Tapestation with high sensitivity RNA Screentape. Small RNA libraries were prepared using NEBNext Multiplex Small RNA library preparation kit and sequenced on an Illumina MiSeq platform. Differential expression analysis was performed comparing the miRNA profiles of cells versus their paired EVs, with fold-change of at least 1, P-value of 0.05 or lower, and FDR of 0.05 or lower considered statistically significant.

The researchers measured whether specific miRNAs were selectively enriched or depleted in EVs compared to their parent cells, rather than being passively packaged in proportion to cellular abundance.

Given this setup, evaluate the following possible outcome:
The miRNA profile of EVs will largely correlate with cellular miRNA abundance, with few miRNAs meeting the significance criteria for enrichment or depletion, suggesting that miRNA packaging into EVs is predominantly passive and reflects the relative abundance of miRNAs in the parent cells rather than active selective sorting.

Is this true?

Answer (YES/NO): NO